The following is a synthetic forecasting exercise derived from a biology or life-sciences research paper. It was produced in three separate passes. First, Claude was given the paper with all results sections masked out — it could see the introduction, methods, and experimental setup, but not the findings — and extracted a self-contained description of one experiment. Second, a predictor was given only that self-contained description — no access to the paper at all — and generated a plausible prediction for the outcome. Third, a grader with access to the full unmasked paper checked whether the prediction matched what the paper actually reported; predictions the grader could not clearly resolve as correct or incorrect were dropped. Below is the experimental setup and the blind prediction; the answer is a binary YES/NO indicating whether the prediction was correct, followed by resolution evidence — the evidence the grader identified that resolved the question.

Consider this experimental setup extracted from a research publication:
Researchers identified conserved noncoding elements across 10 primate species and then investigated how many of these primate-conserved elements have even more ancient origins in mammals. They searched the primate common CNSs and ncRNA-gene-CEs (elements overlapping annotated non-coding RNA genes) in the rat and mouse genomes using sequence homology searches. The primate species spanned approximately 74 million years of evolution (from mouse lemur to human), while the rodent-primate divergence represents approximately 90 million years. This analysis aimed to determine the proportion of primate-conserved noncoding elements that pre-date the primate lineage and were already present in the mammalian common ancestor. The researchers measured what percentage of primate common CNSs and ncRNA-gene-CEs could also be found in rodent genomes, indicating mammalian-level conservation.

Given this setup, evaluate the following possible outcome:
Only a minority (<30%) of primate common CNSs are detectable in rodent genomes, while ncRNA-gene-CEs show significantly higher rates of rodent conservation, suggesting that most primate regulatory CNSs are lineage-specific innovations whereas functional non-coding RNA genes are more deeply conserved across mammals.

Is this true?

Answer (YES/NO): NO